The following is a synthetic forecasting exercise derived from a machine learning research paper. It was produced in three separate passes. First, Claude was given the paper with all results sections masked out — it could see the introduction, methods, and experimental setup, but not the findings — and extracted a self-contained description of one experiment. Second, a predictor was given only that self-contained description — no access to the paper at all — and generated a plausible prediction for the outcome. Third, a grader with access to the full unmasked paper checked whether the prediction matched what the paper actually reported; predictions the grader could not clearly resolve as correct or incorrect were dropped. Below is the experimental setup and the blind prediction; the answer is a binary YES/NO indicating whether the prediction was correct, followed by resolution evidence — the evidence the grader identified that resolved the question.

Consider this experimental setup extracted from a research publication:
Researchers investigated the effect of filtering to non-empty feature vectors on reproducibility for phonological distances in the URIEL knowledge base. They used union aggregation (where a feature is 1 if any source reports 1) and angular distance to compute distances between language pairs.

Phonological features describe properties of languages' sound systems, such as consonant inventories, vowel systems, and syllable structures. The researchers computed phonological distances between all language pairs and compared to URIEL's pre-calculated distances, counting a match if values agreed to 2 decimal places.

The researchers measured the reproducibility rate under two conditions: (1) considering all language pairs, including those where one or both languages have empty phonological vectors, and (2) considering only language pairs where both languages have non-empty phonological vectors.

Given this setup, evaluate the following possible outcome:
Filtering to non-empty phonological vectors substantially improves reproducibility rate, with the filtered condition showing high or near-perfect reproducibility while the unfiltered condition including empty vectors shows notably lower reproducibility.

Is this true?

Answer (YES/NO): NO